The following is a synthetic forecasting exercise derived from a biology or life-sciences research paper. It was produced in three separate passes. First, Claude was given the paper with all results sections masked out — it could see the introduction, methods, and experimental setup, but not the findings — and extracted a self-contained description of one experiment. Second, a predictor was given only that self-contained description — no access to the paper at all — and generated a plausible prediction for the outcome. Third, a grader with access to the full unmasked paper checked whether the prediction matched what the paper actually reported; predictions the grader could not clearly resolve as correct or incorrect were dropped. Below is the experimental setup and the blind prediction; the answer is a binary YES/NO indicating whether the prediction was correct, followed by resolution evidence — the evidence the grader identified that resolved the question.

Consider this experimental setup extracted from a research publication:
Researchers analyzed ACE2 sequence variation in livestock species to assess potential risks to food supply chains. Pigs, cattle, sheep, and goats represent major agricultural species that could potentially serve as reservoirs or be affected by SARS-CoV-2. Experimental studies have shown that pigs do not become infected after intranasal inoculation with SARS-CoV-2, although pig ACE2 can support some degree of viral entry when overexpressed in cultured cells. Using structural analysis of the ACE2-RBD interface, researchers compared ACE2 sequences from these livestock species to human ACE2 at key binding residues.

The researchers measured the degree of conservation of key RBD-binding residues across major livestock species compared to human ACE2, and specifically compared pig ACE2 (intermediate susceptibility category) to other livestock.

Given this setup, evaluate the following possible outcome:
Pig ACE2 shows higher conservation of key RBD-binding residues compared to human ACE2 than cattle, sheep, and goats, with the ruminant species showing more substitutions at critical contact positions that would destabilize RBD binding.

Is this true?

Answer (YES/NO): NO